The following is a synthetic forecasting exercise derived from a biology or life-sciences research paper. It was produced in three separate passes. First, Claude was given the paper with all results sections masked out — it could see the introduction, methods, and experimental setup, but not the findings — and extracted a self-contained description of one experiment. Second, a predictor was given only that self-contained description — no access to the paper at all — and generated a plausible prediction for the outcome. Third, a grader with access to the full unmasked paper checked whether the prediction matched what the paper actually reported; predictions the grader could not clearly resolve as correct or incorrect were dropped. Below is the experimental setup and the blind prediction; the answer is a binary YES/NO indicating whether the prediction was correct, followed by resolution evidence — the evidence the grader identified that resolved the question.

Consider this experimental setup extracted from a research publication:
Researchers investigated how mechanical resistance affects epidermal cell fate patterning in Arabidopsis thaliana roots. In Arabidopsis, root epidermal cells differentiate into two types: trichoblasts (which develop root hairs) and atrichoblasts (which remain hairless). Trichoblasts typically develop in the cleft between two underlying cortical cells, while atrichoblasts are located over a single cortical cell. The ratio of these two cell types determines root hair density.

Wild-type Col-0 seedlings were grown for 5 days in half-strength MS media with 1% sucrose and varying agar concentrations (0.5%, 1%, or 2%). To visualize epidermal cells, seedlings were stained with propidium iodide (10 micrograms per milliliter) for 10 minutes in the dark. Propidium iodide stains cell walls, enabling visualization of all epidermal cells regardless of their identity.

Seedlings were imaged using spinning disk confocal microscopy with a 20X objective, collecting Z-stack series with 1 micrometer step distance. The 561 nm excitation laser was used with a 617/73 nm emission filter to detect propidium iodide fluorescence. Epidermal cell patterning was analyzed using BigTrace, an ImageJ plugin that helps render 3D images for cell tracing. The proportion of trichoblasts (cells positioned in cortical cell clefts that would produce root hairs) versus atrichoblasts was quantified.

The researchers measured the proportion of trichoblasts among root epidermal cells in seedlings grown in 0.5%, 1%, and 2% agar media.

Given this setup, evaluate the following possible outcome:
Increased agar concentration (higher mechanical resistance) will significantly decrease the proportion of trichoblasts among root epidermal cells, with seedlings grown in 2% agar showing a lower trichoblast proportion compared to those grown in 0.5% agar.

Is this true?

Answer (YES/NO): YES